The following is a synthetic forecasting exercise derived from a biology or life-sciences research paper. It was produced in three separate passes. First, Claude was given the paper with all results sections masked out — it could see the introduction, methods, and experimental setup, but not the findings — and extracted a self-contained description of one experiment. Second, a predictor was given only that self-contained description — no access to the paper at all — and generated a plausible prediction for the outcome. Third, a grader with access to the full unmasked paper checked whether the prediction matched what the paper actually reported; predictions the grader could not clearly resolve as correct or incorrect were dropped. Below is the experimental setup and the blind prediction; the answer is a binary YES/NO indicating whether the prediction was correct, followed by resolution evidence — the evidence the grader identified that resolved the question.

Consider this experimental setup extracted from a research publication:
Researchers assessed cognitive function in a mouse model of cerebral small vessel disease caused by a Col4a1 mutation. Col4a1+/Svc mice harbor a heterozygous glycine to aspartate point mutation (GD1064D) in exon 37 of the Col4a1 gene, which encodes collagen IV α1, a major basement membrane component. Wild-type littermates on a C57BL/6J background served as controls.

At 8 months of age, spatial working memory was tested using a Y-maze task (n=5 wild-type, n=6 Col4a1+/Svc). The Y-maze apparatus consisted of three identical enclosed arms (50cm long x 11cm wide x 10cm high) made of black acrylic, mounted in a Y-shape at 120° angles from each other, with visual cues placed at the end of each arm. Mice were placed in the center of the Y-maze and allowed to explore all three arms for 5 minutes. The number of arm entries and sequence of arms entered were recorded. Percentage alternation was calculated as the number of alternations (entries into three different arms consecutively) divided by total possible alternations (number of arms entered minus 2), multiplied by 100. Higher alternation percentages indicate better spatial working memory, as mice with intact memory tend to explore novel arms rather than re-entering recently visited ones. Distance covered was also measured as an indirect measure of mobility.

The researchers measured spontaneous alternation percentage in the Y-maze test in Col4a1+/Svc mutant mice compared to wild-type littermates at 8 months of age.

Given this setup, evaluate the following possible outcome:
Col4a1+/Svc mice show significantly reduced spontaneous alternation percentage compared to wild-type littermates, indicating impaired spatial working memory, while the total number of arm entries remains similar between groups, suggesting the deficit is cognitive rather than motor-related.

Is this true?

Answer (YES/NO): NO